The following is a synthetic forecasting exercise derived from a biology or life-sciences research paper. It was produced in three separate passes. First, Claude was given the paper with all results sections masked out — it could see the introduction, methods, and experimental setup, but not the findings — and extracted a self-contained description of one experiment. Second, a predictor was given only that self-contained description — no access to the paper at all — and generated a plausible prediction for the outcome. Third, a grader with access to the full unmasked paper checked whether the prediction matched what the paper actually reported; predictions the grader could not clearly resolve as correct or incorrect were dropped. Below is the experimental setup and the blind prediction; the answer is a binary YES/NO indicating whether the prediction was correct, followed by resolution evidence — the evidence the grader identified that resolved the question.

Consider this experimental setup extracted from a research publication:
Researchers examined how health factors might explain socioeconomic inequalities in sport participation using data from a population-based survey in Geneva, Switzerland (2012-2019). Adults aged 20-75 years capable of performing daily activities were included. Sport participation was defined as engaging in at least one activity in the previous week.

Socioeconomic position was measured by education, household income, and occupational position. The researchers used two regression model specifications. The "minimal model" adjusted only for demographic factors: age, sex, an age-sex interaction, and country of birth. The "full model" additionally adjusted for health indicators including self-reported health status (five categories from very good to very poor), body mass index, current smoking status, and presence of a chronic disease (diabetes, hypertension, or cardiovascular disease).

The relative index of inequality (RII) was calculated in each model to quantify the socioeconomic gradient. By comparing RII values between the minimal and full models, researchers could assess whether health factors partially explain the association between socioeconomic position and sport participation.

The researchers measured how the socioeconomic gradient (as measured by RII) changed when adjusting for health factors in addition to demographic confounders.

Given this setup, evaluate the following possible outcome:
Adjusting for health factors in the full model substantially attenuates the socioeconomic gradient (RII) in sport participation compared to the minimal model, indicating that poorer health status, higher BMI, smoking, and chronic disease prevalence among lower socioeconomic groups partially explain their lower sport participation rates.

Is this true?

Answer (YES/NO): NO